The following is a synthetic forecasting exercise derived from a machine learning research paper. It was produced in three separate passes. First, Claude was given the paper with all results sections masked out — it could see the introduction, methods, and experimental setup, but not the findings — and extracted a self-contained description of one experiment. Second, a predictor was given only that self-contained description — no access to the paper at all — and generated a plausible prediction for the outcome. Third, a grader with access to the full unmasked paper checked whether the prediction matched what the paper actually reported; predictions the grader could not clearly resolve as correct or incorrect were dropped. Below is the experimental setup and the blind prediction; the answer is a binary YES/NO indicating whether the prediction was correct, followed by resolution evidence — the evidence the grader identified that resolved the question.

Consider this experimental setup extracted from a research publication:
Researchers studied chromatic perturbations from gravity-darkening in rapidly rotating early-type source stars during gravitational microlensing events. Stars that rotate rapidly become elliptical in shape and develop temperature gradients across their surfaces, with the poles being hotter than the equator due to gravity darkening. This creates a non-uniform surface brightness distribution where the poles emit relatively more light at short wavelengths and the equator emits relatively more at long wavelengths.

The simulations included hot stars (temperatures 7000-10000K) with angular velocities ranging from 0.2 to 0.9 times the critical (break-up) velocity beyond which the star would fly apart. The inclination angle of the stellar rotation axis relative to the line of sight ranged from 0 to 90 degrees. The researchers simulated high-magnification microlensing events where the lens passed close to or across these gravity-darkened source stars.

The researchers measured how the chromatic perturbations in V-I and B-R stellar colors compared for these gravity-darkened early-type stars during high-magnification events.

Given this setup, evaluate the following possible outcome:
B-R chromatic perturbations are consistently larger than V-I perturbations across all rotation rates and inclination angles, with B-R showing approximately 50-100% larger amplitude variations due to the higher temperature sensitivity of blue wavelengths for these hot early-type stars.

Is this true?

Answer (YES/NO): NO